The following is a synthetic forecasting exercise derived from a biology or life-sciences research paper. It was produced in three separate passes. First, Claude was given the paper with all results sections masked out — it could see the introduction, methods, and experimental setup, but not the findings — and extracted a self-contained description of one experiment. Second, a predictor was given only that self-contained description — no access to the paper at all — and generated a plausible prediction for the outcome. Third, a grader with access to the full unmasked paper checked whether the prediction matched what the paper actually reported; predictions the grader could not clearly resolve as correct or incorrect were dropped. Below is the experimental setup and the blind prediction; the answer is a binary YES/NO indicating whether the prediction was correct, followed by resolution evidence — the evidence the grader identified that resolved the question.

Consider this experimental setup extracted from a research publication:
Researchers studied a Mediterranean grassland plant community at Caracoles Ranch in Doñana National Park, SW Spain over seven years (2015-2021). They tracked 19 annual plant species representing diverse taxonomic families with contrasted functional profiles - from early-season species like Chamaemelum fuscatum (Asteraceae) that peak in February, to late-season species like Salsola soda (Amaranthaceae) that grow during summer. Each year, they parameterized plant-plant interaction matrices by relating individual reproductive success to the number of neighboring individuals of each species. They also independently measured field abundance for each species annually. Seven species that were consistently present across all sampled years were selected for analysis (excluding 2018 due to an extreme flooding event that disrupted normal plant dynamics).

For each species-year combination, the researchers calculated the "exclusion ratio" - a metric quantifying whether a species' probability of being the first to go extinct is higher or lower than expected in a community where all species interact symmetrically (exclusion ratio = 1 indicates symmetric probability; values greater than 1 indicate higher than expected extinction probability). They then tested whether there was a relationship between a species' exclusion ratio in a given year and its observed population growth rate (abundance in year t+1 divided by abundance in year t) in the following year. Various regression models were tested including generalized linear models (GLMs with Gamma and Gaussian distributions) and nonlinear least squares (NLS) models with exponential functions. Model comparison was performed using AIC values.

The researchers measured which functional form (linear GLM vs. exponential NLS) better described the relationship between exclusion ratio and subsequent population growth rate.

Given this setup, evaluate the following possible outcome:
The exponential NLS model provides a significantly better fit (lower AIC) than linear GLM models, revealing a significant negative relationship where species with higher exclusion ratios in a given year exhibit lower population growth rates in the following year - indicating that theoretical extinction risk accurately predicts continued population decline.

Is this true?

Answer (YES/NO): YES